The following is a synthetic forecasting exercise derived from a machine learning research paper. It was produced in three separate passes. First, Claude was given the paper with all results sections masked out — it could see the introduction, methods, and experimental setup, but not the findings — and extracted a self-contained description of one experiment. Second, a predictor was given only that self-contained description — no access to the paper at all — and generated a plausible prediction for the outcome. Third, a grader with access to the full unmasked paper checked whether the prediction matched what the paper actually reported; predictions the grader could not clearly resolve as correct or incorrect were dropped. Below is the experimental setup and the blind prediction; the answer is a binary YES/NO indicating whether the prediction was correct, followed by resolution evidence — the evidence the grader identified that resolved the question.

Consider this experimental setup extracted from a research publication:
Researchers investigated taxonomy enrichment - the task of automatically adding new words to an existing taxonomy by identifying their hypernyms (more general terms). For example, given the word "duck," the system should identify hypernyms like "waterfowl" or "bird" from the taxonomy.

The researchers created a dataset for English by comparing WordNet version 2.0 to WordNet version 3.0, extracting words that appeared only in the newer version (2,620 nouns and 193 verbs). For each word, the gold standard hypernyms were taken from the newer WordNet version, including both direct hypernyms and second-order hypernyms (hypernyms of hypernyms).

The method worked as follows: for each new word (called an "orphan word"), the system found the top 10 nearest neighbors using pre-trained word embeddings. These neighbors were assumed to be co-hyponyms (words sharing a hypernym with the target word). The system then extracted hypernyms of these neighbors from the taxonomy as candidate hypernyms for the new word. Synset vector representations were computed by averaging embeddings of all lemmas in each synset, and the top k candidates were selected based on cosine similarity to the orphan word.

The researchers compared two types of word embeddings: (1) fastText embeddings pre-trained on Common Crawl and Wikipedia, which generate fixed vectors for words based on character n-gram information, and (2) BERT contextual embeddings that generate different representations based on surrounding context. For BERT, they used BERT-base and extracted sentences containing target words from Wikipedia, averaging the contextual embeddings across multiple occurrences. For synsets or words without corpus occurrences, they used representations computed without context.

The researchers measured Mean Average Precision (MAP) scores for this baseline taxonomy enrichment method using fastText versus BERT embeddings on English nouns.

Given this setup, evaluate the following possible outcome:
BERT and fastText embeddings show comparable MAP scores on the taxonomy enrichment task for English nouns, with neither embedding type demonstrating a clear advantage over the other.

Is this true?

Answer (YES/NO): NO